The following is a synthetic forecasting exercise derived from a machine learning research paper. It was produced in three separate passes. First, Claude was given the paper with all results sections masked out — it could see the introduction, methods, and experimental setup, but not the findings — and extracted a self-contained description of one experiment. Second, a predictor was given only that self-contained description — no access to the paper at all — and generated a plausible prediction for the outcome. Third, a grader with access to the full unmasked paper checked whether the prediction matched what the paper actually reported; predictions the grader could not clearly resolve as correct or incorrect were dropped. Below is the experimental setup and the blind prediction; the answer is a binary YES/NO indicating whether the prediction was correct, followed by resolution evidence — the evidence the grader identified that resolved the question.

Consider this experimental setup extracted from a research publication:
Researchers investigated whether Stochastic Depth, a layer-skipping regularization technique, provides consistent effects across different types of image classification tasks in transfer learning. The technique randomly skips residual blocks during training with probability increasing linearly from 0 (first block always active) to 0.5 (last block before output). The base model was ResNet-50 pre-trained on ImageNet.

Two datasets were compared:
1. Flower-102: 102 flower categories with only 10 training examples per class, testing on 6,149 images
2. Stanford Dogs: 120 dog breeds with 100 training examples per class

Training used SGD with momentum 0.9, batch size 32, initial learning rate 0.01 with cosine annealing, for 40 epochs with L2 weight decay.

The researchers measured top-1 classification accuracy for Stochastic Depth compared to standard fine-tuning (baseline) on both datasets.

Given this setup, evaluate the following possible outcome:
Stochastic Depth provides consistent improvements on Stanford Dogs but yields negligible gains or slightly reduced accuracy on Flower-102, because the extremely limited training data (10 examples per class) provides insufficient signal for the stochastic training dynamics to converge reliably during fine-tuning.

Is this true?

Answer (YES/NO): NO